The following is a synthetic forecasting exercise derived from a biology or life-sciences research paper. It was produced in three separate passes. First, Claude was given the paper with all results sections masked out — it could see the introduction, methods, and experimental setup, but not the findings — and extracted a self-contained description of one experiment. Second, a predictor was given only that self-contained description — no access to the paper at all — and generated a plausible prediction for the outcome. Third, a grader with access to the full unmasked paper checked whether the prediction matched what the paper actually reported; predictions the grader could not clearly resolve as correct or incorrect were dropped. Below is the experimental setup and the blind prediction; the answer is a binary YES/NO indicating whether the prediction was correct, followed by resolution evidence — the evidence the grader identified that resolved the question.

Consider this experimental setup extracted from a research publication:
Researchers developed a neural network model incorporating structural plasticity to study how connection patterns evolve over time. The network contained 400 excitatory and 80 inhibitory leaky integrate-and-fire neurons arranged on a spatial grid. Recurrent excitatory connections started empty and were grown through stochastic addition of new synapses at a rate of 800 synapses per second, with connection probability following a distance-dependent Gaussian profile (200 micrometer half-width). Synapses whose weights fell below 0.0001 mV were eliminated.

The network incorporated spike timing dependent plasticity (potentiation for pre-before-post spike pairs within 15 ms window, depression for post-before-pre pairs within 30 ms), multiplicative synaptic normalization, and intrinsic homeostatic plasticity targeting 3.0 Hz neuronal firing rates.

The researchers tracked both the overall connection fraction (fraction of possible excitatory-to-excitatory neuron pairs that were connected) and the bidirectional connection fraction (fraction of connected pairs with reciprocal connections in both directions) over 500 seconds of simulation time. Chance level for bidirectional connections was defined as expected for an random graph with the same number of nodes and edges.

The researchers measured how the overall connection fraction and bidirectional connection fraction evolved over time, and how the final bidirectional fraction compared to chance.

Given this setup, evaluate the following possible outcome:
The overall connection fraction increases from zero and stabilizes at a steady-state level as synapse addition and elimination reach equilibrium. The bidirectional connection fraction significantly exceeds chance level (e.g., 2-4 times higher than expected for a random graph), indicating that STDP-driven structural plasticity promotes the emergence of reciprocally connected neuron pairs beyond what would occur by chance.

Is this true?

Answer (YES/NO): NO